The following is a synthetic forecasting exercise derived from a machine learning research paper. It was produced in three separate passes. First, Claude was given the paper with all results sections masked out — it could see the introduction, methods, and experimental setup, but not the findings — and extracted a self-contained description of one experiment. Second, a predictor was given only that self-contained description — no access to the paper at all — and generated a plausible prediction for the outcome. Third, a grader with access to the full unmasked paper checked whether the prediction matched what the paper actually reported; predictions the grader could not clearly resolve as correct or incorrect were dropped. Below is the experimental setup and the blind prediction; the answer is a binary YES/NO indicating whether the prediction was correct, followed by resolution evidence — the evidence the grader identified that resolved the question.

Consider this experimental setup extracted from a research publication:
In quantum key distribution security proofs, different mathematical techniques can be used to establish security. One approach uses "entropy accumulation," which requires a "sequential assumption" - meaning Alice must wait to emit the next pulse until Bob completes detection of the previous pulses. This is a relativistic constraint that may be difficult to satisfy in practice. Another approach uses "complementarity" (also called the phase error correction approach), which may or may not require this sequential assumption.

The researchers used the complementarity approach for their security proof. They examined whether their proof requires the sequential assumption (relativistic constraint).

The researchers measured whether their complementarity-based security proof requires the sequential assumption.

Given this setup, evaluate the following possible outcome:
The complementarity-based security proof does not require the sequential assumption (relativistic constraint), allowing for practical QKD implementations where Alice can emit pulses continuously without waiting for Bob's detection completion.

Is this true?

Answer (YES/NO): YES